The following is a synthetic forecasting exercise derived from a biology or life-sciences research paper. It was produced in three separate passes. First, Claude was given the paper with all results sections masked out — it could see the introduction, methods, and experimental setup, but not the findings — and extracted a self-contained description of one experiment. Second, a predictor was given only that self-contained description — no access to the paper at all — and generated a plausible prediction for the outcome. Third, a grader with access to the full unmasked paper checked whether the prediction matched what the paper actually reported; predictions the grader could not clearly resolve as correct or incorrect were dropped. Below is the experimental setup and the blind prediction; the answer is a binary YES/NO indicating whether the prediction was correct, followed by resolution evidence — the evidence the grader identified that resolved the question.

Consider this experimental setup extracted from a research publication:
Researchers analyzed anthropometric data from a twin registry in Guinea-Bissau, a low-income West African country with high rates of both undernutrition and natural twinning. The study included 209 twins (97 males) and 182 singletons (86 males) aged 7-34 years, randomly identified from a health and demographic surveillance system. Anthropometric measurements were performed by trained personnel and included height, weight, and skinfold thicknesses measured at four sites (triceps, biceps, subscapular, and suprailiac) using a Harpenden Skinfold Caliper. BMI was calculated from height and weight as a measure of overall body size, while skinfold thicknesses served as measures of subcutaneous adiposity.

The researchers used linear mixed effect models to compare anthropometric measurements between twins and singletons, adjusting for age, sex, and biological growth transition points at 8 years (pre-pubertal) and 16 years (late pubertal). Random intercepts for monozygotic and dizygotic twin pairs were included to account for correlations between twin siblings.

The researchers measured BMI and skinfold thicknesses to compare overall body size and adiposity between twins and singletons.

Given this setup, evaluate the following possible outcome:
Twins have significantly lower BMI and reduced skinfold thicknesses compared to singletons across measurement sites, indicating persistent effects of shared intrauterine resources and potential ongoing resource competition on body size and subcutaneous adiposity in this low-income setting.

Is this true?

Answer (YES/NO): NO